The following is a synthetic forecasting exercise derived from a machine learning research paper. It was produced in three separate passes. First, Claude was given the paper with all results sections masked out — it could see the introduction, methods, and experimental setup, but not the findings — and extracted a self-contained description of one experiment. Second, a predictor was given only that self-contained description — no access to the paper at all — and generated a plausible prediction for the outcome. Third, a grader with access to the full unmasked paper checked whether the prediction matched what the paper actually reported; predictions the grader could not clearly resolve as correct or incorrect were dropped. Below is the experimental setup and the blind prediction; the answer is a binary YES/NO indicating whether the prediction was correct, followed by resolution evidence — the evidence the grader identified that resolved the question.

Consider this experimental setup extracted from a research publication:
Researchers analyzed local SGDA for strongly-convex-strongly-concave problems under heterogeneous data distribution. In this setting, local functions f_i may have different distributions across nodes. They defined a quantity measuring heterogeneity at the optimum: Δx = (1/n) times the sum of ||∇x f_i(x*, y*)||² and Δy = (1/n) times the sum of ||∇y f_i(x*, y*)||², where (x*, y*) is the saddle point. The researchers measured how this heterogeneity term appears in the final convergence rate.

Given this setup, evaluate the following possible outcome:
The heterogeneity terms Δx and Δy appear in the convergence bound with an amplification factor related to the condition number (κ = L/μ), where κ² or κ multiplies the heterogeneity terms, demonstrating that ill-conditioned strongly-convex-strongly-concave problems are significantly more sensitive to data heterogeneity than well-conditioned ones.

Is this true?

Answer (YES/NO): YES